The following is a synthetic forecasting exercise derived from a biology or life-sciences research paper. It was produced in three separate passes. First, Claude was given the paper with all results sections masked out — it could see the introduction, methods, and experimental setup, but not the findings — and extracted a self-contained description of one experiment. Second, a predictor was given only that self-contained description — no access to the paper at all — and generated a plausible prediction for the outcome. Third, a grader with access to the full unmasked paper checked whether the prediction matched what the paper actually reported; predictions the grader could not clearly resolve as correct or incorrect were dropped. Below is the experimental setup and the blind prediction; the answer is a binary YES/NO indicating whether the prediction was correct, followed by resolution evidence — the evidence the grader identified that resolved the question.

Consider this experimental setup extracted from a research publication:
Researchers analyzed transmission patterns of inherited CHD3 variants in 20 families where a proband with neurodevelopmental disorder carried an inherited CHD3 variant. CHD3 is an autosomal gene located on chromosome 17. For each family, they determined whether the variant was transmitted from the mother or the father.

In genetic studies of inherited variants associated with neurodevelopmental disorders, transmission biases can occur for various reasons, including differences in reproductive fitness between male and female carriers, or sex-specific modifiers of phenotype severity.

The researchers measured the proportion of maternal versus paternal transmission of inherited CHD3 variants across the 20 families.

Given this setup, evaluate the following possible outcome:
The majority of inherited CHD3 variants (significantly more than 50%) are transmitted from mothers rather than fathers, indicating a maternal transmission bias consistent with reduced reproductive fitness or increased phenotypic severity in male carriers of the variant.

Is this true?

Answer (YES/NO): NO